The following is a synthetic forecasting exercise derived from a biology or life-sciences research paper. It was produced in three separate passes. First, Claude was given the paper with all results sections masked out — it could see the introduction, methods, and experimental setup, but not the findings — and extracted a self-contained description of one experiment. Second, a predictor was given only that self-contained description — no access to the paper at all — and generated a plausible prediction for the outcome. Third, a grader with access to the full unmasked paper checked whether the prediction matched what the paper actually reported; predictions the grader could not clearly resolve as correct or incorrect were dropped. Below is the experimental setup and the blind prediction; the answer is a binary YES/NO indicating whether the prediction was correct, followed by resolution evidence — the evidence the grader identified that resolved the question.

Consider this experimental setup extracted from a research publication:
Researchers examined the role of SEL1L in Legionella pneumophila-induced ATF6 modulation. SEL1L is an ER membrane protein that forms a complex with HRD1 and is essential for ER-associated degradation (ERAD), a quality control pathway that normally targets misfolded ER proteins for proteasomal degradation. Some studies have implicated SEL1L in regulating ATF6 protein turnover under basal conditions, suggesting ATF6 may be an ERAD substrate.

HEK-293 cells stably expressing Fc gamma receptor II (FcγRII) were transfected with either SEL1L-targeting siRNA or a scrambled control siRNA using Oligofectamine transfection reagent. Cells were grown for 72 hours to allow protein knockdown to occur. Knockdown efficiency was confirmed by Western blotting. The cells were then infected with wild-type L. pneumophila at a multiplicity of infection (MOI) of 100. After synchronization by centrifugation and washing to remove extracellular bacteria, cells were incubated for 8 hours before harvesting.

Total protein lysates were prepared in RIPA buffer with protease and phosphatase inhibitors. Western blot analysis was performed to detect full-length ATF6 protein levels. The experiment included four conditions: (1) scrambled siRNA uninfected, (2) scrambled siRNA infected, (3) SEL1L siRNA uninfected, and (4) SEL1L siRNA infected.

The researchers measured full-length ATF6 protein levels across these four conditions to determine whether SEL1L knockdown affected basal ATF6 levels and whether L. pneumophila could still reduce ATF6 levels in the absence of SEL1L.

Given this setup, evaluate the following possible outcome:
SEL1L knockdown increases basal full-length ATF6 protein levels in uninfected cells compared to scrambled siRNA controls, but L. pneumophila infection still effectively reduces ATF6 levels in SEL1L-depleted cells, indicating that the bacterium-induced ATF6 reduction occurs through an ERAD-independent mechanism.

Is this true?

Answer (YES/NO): YES